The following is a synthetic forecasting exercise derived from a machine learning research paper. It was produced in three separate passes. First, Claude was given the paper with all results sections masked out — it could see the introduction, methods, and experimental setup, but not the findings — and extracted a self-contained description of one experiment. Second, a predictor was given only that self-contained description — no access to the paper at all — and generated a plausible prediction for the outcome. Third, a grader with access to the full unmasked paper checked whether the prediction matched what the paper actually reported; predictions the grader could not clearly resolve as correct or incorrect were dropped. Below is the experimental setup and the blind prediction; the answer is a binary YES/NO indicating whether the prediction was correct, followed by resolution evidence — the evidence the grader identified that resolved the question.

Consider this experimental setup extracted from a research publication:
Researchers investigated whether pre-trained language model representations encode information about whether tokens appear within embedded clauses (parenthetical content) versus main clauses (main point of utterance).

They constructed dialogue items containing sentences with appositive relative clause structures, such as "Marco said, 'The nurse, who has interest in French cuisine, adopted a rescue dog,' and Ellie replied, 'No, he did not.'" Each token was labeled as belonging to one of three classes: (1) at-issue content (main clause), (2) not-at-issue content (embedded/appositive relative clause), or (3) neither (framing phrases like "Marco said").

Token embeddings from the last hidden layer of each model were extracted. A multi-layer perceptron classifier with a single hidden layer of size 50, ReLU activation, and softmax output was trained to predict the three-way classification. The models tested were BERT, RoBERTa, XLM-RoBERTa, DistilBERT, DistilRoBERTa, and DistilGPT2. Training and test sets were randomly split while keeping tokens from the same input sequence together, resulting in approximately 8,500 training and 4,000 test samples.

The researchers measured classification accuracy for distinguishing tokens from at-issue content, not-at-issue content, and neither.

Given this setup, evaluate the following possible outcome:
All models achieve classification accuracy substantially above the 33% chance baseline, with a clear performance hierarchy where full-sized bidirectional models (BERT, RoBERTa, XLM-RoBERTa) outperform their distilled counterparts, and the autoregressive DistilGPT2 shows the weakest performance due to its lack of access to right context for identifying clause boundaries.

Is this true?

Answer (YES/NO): NO